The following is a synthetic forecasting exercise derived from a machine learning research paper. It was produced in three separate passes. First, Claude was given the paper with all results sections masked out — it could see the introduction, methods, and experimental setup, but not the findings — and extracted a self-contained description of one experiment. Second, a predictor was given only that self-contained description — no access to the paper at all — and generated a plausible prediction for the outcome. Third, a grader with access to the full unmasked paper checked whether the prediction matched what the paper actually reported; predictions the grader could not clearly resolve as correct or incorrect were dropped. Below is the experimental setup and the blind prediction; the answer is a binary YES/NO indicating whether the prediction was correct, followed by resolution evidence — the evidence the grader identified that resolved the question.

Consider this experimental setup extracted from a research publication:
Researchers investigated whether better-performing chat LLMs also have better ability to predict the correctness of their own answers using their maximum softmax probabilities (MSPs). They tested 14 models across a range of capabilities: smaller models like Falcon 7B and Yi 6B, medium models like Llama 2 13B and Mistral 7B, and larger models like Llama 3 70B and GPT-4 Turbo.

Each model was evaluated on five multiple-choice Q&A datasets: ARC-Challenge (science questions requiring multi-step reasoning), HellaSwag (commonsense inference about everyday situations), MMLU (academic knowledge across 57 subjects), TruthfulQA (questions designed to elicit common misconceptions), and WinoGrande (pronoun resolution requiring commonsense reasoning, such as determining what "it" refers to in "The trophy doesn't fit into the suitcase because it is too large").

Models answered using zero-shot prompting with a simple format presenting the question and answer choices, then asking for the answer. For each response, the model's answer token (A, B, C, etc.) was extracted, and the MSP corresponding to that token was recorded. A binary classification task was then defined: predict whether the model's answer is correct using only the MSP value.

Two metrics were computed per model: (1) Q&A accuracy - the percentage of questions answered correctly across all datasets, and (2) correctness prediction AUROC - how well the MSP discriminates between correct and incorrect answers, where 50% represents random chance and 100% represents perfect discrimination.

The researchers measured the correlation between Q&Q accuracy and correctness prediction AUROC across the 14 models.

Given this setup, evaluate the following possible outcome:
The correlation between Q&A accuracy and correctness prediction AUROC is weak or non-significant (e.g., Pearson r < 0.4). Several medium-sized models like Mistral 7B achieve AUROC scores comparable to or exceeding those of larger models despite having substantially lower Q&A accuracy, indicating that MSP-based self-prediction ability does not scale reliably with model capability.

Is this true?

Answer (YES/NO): NO